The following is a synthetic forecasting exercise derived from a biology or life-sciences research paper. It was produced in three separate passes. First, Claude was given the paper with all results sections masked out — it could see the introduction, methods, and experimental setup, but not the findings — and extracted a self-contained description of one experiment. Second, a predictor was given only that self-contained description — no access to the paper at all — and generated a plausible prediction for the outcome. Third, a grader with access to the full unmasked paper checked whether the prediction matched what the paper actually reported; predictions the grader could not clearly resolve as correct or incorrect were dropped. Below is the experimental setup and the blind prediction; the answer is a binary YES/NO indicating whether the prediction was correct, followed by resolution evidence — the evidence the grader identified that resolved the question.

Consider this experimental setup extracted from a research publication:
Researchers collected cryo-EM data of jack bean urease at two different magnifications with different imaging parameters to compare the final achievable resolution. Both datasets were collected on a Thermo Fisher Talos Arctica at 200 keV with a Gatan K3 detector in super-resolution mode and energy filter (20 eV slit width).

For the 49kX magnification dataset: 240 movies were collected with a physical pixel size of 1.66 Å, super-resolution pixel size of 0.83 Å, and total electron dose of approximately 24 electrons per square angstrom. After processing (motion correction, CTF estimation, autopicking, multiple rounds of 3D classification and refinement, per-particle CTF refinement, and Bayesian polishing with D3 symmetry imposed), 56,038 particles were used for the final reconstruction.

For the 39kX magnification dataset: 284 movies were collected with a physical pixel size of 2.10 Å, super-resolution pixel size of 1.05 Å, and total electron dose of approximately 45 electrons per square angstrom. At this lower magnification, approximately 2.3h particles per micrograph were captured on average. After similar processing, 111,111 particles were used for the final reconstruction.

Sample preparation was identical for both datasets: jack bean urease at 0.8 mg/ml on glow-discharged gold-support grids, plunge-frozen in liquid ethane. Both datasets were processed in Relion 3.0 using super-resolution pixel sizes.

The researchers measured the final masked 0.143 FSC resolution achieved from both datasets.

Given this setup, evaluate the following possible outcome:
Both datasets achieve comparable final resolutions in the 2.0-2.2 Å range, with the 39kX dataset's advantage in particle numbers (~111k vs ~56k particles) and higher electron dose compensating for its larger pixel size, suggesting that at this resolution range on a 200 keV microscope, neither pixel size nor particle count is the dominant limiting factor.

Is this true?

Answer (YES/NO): NO